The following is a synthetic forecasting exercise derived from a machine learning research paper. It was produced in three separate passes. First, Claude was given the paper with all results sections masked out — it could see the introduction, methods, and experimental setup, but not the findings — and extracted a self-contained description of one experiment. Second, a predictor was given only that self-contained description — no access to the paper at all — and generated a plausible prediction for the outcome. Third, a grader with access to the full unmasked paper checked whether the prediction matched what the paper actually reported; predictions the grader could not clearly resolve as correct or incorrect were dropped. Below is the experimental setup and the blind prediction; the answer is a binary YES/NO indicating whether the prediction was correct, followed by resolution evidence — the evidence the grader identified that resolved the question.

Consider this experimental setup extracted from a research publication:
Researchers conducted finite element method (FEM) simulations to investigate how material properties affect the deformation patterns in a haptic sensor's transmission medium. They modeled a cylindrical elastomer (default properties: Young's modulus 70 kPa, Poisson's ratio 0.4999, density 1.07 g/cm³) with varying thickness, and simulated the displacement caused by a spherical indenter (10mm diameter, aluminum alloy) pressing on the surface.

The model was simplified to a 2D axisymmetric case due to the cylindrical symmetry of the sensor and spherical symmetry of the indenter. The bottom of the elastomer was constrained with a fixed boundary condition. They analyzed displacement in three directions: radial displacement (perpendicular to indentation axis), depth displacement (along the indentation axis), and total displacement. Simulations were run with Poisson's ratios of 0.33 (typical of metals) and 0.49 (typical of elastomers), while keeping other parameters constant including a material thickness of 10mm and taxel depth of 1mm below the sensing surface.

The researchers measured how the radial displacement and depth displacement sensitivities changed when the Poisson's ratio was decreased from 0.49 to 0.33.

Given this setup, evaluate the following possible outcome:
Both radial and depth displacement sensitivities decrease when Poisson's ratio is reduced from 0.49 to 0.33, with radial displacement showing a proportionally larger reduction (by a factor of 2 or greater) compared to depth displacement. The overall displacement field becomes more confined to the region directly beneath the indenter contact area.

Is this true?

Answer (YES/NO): NO